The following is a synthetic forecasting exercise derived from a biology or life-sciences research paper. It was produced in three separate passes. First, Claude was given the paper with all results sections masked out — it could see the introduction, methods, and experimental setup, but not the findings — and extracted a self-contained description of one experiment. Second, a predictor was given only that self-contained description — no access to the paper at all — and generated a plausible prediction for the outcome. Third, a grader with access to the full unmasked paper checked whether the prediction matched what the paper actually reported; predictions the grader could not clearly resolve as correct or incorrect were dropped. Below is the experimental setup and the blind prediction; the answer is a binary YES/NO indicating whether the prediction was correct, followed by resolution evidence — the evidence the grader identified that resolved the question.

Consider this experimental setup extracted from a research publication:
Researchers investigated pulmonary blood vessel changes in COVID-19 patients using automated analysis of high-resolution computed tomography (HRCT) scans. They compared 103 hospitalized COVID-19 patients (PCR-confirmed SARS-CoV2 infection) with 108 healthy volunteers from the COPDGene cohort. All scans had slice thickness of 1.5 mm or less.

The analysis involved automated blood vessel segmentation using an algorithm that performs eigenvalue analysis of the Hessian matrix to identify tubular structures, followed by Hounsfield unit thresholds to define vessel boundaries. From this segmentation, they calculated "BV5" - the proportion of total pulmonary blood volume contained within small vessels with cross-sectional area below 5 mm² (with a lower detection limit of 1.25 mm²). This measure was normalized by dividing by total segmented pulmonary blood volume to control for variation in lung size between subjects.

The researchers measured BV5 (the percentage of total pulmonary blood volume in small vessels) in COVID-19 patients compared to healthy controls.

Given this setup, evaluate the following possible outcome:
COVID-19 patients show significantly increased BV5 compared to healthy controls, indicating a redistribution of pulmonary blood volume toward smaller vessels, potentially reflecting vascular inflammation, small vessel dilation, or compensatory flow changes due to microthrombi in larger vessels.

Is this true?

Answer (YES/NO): NO